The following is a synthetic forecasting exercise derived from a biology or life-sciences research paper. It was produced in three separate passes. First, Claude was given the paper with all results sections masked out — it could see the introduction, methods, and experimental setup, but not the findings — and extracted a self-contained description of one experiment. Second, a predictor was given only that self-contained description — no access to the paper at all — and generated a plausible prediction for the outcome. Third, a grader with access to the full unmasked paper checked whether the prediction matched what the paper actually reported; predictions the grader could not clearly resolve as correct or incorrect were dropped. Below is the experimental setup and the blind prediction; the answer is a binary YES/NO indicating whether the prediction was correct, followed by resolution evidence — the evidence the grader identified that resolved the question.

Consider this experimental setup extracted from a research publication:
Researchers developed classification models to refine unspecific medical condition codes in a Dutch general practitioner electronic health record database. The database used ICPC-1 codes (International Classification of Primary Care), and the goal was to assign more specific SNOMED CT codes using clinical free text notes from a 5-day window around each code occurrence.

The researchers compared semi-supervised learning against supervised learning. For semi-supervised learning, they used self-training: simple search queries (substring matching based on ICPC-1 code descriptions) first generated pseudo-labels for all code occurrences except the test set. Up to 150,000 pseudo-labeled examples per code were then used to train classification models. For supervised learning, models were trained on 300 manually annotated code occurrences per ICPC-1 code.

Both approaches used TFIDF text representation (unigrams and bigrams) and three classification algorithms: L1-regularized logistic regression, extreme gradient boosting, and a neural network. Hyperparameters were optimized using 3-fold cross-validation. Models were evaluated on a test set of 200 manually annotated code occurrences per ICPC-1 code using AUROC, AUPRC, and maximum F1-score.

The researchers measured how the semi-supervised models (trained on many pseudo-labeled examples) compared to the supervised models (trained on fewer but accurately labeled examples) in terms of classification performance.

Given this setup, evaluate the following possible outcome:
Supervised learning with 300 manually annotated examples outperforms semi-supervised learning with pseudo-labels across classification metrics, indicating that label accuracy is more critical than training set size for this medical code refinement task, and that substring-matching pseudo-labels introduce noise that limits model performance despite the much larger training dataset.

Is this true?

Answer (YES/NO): NO